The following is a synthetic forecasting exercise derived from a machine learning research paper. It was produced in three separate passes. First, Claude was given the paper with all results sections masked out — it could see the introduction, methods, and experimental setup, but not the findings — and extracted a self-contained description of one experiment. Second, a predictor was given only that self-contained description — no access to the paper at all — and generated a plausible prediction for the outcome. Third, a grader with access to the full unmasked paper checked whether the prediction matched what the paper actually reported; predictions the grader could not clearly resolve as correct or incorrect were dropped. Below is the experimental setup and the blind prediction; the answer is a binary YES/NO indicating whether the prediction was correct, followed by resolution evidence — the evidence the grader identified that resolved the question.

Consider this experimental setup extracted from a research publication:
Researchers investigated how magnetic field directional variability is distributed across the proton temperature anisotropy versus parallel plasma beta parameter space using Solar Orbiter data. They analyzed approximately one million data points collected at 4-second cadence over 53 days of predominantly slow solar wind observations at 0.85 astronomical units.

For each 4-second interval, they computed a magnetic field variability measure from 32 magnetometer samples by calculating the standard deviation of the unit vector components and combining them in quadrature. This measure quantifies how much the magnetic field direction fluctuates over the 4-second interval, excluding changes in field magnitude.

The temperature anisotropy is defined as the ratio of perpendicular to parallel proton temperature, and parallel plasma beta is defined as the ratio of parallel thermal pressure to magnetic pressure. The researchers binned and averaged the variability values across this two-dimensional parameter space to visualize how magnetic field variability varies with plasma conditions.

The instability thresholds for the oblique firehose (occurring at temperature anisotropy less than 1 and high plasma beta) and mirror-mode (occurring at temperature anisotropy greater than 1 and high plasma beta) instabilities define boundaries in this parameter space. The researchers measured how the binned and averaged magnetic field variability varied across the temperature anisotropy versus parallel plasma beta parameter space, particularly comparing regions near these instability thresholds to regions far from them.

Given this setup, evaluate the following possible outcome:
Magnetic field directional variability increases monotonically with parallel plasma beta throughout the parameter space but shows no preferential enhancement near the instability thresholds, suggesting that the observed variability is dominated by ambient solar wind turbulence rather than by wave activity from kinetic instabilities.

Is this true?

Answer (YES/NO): NO